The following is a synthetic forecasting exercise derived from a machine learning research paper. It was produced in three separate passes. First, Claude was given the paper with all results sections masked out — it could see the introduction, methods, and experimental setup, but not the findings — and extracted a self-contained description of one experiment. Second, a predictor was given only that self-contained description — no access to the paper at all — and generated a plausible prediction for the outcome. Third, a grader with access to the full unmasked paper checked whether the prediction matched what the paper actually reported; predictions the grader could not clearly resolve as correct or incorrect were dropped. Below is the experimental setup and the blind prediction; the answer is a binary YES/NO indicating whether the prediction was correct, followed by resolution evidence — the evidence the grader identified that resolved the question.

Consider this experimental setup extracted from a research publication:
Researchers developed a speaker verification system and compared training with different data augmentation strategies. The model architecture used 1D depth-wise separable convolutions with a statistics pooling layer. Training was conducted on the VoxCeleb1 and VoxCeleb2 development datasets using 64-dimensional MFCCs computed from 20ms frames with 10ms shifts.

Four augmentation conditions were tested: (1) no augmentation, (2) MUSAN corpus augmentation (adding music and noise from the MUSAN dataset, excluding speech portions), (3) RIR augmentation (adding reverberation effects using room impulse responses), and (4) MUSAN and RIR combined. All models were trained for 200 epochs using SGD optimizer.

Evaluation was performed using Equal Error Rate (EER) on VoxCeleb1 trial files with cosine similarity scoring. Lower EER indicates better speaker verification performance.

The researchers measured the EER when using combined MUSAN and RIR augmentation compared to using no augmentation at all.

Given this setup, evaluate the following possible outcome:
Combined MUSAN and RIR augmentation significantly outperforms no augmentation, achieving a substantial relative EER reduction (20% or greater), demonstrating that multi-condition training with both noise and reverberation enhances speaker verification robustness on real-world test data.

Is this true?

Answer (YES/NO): NO